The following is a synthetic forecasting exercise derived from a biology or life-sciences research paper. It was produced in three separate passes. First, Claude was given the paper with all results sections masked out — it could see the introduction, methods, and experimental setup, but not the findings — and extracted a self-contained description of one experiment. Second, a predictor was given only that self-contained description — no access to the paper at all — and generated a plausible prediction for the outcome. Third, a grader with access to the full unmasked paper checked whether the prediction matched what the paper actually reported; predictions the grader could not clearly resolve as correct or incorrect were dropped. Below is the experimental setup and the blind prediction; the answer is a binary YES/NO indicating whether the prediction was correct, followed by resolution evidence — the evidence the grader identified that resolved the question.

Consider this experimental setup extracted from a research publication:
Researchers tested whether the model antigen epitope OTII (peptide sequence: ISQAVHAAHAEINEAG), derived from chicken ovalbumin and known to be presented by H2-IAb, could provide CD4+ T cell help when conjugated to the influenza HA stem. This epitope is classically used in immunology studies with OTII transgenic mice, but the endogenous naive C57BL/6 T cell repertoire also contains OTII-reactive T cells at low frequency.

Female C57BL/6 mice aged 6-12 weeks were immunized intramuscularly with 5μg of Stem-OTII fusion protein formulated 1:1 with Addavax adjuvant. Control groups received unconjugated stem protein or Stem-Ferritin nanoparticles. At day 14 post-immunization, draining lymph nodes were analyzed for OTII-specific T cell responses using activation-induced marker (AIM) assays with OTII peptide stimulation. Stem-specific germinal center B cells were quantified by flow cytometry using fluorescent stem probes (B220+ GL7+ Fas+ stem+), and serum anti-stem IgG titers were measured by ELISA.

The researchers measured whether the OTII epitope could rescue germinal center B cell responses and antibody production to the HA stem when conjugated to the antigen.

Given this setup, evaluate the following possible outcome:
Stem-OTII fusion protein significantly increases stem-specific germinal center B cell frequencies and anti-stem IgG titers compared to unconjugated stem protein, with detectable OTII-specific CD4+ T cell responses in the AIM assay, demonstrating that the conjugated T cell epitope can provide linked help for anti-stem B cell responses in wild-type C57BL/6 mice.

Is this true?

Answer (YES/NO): NO